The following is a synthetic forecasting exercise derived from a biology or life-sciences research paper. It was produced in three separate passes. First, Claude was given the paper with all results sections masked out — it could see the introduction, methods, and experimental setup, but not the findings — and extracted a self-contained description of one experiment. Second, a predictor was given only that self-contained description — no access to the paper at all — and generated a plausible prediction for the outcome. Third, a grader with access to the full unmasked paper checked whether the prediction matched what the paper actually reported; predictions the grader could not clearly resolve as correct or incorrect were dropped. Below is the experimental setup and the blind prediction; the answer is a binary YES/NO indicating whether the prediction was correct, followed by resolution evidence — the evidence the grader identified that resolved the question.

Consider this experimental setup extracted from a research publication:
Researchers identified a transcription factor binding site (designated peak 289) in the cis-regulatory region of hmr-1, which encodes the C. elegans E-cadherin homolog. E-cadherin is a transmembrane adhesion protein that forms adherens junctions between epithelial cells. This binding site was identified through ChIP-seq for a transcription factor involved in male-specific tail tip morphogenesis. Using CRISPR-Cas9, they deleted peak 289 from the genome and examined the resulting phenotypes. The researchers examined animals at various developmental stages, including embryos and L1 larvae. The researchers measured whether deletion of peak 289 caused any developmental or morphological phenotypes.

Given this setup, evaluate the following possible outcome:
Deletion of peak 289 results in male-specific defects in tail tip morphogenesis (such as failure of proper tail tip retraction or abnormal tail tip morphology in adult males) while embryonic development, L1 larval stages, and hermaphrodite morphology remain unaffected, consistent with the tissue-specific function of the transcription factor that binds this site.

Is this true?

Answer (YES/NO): NO